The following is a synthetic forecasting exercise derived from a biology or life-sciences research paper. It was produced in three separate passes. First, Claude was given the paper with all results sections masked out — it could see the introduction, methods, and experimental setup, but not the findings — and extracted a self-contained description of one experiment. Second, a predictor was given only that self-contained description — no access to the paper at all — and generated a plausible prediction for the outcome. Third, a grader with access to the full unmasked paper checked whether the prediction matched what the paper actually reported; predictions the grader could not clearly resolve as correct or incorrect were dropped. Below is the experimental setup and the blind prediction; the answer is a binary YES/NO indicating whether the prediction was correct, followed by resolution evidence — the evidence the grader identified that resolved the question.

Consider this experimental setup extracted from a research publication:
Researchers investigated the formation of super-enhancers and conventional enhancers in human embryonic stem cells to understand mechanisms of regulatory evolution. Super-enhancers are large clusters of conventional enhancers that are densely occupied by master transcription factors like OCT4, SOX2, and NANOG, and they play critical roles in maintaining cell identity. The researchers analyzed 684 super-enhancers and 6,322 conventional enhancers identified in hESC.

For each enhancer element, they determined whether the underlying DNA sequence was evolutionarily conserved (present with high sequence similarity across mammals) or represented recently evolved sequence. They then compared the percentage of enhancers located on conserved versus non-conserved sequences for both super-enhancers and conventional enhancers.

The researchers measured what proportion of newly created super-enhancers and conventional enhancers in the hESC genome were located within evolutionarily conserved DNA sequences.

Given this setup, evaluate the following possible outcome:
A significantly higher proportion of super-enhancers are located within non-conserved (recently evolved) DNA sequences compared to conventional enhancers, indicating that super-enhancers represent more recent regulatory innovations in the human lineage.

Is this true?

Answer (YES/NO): NO